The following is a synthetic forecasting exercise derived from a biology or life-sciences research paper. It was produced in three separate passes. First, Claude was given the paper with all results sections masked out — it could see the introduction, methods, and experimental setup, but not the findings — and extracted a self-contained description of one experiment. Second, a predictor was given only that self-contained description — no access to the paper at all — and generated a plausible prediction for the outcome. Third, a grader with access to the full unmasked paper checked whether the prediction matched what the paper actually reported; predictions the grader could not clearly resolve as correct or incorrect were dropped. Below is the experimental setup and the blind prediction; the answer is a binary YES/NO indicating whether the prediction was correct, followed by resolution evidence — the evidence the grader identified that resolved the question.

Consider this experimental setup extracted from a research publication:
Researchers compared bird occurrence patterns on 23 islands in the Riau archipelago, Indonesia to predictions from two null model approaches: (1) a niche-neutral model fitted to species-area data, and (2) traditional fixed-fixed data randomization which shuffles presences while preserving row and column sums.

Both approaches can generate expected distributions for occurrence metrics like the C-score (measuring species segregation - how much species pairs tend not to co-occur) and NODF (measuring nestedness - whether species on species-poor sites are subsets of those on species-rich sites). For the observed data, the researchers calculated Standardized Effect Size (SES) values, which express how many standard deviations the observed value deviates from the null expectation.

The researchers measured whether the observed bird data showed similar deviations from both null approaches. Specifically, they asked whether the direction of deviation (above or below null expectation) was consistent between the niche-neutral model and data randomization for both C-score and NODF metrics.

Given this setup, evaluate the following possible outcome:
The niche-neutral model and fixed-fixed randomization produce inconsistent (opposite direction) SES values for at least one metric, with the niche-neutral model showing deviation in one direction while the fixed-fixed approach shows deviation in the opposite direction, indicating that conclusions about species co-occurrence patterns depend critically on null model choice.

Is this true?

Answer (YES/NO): NO